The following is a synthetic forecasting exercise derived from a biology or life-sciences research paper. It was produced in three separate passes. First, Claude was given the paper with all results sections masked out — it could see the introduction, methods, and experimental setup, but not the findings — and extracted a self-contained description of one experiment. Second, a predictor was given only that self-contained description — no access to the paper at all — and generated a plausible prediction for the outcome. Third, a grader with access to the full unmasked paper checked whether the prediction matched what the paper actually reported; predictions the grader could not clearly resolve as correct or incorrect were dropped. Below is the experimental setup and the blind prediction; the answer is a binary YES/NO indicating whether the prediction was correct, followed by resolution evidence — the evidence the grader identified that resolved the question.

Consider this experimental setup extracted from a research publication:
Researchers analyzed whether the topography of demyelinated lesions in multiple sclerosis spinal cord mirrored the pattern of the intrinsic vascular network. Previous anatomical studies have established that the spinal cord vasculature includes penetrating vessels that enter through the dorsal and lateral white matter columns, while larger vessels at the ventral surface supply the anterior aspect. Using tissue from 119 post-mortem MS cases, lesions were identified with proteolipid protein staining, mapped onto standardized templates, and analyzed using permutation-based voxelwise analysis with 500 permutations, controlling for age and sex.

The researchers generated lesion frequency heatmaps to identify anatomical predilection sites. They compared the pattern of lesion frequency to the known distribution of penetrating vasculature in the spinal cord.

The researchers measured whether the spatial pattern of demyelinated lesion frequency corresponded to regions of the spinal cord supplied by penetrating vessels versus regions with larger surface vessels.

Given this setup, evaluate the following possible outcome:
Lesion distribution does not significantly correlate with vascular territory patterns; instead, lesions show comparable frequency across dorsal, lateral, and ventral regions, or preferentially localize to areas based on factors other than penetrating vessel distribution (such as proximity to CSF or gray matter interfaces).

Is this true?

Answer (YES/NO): NO